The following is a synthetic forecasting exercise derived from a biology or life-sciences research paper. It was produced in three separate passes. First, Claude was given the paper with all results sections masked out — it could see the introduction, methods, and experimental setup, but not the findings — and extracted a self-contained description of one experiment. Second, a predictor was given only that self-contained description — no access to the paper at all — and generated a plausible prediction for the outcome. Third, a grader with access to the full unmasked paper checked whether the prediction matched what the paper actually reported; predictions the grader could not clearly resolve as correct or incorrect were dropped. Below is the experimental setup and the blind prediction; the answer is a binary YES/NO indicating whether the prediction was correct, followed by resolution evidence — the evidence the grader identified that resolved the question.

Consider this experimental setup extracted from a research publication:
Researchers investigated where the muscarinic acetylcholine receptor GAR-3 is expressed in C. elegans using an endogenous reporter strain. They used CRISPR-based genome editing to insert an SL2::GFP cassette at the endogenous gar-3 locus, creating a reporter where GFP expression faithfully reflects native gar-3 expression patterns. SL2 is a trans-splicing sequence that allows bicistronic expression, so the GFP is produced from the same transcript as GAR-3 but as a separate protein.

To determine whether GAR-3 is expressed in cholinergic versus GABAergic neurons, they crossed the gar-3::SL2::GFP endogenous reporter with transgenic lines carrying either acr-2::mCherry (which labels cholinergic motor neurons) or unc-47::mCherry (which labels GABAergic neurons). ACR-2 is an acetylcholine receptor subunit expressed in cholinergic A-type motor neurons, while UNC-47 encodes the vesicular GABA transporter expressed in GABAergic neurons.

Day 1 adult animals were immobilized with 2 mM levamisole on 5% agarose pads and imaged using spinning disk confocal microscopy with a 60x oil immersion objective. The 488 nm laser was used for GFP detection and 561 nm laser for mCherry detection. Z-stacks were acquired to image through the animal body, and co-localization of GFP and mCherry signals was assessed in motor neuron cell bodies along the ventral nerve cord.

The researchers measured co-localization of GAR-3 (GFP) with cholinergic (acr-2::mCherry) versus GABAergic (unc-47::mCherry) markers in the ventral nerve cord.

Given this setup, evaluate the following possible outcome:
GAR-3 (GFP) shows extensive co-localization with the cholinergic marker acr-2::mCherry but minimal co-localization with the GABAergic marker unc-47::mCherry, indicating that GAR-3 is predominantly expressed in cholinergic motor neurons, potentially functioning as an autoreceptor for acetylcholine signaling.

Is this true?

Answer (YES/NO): NO